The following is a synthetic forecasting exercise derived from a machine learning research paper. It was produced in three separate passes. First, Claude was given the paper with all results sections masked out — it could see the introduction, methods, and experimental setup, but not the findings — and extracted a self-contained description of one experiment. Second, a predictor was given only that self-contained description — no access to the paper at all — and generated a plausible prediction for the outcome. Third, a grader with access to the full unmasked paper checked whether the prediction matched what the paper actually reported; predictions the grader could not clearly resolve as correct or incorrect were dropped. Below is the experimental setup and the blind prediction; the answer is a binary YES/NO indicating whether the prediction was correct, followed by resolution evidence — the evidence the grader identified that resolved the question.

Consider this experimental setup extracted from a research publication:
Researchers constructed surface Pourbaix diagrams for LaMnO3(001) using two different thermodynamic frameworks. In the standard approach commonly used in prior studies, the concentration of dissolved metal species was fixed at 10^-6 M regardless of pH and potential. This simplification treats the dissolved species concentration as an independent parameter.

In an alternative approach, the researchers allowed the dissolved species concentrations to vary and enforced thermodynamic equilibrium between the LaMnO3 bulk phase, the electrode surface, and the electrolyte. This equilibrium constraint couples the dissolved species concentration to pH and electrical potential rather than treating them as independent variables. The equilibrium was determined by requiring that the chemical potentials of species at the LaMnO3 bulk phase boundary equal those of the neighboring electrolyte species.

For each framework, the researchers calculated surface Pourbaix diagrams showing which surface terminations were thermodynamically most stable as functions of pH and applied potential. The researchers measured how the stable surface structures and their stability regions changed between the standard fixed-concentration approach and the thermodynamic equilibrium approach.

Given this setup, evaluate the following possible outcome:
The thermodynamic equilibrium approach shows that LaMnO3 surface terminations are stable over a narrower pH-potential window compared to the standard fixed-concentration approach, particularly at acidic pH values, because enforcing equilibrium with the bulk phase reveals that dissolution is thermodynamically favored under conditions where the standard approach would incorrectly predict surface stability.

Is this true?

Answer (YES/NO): NO